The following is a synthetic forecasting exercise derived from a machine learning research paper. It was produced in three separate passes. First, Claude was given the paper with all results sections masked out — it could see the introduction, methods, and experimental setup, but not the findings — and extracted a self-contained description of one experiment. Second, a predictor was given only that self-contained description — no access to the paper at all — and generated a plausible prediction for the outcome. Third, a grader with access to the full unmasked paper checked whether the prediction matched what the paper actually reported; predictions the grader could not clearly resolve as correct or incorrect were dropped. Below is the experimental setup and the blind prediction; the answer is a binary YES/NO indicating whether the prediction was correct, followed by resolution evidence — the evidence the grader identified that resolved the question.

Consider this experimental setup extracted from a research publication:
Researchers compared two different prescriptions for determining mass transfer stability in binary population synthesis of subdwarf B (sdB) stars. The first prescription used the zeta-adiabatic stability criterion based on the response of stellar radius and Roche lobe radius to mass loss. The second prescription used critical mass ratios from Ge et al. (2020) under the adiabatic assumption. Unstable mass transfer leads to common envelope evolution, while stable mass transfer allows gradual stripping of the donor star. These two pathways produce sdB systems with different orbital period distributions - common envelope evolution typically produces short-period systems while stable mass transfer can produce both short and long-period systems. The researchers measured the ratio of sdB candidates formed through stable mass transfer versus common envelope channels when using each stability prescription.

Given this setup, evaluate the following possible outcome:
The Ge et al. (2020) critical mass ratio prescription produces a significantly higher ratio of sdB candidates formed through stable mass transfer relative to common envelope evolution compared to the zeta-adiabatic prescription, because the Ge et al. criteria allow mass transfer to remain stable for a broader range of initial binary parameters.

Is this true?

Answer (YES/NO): YES